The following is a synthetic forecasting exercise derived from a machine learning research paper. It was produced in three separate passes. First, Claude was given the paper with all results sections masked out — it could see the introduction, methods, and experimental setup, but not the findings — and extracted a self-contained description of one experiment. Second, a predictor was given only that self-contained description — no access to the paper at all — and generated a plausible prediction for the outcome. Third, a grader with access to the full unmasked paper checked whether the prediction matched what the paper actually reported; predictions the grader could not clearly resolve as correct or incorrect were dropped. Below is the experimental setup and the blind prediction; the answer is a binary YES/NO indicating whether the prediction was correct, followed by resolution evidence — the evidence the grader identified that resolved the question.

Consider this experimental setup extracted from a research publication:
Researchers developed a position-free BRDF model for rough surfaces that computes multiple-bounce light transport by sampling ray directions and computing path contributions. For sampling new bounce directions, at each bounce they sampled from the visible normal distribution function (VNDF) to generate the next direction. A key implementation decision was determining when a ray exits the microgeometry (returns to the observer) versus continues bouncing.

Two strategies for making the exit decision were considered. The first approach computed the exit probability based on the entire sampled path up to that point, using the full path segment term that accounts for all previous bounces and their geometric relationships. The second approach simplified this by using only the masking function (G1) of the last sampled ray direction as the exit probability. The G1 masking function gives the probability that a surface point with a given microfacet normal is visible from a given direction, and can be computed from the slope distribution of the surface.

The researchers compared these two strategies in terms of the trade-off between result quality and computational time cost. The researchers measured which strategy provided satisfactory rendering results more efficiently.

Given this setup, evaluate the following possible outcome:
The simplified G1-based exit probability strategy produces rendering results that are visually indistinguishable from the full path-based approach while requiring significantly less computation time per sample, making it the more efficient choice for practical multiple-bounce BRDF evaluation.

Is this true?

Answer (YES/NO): NO